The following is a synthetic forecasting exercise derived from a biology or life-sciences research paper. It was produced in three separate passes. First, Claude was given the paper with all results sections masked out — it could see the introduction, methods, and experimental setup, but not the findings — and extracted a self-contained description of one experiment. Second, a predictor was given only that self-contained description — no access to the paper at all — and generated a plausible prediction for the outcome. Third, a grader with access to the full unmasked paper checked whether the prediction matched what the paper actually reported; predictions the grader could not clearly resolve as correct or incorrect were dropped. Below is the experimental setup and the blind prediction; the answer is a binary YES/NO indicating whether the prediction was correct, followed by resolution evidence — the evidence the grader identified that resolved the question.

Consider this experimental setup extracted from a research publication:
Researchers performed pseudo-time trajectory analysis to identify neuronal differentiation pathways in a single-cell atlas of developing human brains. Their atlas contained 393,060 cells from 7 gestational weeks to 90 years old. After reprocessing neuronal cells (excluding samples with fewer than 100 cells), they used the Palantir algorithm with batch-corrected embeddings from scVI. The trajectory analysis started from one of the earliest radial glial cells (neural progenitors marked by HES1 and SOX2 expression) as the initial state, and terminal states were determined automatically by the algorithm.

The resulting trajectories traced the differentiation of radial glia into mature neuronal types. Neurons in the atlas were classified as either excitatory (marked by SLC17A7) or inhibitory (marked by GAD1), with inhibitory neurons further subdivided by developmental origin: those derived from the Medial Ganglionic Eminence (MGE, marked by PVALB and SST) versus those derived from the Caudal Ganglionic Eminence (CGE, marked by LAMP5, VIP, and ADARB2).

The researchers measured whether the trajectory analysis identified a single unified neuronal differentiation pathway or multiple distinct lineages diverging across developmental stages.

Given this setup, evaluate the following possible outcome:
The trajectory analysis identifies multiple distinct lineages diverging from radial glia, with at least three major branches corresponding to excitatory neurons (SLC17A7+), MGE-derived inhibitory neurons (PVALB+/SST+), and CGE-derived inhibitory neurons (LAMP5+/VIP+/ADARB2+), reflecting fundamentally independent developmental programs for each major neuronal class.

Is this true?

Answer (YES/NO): YES